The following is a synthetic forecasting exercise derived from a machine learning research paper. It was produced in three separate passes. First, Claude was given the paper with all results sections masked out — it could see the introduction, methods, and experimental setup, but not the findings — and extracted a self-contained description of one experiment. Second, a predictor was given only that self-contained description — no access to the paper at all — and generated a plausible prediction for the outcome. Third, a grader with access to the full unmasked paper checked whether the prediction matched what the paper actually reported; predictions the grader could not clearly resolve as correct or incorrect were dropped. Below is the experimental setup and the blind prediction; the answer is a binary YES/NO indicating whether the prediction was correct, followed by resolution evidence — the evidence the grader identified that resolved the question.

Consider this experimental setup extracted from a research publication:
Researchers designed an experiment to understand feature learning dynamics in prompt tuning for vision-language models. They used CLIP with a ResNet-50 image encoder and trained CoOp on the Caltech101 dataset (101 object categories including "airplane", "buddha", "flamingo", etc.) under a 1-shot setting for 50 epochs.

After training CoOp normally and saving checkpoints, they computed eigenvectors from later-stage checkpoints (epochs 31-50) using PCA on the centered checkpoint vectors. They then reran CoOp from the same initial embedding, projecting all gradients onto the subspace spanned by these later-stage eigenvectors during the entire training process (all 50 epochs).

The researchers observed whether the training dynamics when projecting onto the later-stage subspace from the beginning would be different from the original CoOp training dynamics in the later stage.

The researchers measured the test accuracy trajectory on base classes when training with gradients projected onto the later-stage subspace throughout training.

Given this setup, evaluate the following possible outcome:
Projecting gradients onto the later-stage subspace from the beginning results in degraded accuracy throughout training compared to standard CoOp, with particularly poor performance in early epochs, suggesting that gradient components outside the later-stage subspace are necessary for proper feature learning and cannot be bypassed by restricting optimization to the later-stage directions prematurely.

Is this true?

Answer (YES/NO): NO